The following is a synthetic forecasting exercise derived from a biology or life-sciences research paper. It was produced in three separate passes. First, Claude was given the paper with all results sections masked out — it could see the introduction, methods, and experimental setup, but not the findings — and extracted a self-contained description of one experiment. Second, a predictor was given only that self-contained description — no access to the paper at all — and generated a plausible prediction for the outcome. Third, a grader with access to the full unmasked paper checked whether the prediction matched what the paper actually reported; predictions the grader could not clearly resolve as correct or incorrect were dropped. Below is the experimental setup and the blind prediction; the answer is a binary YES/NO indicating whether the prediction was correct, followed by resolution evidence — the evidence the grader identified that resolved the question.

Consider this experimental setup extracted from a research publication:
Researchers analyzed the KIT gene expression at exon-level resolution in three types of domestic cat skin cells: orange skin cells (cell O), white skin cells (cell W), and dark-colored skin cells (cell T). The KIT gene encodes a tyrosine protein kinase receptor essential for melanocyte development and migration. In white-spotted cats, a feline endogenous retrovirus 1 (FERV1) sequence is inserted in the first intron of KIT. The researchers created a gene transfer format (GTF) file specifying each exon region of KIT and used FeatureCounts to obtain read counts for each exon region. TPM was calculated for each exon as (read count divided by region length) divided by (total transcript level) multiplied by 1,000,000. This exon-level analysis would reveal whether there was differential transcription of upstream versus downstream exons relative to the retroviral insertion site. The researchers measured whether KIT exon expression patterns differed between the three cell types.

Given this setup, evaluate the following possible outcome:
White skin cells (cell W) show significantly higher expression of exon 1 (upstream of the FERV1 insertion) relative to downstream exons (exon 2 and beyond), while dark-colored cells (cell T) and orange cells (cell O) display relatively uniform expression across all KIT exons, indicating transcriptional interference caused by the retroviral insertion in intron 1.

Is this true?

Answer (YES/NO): NO